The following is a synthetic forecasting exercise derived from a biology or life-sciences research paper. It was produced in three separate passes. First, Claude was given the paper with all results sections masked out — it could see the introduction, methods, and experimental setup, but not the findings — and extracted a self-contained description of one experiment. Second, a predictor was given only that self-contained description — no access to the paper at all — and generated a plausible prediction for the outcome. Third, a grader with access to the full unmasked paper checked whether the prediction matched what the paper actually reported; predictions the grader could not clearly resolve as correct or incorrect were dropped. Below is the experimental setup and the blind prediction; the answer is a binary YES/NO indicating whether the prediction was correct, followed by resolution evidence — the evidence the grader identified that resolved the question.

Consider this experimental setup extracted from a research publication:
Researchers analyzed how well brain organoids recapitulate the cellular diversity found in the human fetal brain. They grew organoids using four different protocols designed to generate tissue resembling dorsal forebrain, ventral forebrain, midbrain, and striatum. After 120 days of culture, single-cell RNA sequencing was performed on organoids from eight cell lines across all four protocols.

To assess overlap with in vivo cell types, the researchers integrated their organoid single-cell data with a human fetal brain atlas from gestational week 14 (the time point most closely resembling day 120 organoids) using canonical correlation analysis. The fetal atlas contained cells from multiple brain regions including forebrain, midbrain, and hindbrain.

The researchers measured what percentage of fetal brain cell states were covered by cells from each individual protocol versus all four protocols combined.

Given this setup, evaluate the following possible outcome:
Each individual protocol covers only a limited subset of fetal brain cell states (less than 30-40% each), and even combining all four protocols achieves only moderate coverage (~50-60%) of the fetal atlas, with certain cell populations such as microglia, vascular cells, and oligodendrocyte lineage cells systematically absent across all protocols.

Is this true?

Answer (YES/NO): NO